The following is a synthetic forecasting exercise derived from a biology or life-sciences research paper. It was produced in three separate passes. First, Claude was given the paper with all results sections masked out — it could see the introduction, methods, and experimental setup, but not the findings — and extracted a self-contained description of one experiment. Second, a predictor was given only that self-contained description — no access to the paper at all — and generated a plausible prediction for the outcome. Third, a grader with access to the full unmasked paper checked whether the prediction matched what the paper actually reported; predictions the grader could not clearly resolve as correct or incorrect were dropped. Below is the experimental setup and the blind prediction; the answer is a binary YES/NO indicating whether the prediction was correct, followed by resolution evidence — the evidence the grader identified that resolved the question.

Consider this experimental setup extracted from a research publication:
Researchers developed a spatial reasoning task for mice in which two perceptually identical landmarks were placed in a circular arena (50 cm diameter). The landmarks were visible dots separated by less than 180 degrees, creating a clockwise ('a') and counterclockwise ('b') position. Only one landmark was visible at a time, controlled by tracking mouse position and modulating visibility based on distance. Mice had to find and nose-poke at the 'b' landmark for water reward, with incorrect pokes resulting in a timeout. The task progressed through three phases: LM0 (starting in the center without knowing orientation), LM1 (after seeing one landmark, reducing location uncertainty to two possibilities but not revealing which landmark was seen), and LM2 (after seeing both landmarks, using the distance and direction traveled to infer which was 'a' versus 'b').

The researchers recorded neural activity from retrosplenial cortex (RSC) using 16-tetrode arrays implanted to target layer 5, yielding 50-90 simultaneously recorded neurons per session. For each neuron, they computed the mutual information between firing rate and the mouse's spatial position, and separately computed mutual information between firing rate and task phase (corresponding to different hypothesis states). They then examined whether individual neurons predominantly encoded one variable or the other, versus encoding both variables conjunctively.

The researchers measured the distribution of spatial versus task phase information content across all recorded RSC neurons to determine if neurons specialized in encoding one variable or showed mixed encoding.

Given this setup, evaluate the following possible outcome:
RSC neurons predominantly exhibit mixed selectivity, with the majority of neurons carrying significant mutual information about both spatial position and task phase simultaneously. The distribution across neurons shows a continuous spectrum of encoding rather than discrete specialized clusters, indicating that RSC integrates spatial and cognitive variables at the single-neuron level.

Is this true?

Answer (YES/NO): YES